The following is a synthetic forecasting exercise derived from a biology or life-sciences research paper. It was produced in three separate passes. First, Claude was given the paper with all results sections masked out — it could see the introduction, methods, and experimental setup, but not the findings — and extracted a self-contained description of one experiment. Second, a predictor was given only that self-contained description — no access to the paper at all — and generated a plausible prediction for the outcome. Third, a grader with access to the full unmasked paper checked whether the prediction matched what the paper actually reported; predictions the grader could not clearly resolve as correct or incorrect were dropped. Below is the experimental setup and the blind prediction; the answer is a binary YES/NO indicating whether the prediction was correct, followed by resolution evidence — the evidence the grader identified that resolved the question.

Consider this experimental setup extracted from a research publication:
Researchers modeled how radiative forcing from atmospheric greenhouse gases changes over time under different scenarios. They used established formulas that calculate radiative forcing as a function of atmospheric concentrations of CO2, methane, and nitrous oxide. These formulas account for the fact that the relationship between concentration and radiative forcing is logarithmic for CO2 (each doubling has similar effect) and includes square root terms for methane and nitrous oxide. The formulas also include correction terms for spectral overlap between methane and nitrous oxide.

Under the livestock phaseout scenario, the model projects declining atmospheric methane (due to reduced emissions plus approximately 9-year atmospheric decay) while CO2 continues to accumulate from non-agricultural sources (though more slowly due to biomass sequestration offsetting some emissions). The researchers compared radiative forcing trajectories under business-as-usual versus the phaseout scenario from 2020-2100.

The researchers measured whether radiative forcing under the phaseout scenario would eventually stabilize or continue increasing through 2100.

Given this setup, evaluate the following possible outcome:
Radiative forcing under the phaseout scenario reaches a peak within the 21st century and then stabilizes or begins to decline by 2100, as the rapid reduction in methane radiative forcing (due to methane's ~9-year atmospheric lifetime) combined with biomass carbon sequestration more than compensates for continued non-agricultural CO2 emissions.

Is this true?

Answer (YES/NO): NO